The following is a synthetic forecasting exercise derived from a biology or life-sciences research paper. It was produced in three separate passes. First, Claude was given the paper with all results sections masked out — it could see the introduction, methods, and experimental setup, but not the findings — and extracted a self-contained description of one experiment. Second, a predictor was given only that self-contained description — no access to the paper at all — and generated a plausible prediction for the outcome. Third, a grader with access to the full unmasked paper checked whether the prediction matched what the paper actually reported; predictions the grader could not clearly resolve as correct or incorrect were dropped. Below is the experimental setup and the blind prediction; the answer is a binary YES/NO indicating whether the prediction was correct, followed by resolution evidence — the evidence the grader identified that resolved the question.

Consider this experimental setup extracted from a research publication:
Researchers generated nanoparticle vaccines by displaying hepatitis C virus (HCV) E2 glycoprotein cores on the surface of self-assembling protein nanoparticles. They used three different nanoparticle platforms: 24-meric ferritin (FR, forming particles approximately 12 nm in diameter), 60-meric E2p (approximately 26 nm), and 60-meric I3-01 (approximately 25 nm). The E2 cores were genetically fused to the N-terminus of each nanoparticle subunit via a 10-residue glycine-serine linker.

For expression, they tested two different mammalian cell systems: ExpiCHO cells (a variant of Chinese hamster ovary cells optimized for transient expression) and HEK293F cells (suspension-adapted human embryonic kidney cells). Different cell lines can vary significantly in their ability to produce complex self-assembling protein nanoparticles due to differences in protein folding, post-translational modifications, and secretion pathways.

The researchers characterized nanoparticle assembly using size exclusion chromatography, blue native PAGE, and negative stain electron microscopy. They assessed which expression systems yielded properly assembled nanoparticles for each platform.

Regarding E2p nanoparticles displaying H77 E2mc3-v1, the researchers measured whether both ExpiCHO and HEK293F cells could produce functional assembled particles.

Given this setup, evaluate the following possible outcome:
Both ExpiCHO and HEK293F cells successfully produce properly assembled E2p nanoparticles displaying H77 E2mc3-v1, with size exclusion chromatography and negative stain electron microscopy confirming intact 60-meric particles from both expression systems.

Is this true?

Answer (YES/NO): NO